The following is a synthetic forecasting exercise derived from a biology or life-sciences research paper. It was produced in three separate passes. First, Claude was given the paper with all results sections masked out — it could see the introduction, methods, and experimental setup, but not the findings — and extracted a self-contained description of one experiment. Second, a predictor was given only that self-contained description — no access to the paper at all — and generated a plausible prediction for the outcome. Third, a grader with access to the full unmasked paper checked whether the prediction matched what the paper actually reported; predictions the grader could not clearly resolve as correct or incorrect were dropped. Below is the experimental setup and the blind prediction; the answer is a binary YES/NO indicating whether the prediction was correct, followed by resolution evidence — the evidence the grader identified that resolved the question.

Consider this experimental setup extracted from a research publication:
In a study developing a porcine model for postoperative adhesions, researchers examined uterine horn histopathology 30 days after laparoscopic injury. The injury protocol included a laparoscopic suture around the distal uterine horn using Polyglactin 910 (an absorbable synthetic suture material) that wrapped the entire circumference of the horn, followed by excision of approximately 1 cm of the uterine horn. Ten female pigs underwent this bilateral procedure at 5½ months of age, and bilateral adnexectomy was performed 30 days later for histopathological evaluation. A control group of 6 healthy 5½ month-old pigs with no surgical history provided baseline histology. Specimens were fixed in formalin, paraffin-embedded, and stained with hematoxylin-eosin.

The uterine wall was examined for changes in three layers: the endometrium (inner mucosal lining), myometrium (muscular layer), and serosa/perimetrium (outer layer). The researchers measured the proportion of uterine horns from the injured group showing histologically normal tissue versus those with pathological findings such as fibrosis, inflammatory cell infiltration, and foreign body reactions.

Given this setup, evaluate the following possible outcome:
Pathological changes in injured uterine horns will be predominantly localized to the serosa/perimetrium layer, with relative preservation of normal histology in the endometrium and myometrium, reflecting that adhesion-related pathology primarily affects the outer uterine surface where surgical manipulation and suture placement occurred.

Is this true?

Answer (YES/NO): NO